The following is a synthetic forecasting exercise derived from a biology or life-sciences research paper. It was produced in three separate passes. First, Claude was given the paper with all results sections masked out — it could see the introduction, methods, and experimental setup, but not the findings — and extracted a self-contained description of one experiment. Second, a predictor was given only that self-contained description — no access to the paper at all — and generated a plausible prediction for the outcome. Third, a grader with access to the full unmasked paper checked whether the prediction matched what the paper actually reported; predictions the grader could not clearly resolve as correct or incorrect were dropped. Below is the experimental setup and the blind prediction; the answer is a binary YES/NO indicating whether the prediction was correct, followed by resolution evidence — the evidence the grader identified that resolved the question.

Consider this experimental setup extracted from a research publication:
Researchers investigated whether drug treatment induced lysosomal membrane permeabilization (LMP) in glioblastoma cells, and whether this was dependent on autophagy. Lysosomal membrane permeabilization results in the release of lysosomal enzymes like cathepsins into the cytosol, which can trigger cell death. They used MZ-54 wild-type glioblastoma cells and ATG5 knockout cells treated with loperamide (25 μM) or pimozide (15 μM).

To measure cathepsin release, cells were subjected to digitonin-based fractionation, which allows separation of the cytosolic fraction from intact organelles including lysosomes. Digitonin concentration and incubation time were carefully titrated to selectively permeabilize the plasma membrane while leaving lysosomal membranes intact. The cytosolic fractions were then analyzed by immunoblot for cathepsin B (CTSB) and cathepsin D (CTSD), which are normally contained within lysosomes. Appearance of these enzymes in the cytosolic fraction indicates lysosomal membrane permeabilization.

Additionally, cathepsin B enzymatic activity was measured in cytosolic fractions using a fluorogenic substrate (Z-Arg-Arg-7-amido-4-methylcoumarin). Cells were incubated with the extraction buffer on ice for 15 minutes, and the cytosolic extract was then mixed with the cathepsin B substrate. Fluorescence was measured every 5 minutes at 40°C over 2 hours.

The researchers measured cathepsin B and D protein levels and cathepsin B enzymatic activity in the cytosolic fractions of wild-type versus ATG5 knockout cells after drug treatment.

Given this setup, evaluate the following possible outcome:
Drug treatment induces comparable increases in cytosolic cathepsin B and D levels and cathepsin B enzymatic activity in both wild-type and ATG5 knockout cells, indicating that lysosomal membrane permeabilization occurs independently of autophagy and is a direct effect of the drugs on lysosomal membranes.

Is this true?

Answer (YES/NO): NO